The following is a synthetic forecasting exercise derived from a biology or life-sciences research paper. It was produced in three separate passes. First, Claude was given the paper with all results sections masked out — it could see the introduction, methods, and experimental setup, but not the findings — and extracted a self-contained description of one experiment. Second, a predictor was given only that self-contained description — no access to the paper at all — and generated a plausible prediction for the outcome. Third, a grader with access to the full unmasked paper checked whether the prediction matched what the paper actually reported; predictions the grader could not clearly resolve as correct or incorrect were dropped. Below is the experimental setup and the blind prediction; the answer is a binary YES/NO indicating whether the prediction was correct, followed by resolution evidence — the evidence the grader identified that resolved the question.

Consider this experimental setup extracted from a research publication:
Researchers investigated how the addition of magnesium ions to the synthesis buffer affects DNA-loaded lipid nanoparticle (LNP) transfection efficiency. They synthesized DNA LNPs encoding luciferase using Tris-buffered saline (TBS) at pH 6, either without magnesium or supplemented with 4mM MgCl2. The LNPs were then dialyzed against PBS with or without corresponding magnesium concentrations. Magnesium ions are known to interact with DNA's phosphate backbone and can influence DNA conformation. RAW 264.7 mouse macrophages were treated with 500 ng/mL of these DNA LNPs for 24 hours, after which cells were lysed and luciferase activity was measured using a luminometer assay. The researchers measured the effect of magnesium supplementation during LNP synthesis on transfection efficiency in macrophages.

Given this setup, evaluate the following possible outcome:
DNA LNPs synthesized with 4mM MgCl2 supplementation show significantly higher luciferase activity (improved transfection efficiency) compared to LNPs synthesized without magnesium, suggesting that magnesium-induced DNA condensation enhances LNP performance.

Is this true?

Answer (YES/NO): YES